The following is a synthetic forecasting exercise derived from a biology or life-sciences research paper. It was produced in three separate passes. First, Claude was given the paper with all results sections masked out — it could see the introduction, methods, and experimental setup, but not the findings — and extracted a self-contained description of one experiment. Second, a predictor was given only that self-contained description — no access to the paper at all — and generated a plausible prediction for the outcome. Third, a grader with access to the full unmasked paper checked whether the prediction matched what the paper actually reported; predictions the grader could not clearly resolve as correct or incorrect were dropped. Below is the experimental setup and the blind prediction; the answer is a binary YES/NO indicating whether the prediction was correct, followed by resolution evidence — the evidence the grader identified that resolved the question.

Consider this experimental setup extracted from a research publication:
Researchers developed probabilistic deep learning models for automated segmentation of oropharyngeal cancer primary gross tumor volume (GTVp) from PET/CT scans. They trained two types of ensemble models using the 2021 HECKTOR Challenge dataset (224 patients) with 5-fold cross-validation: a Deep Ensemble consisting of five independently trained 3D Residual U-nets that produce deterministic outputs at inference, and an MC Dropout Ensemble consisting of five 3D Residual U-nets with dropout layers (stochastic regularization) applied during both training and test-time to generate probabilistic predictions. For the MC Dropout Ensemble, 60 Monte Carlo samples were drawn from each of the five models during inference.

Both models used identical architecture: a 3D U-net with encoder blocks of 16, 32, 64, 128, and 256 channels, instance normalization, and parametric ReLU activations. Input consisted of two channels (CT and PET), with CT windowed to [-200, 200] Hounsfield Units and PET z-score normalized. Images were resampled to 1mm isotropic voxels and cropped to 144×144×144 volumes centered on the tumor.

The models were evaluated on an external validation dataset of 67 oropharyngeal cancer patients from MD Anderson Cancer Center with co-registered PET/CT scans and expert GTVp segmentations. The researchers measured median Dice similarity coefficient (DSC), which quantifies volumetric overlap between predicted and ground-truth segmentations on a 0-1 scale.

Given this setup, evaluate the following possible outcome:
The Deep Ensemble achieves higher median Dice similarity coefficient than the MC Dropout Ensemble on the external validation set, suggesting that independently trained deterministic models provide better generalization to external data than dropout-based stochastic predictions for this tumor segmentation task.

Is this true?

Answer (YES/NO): NO